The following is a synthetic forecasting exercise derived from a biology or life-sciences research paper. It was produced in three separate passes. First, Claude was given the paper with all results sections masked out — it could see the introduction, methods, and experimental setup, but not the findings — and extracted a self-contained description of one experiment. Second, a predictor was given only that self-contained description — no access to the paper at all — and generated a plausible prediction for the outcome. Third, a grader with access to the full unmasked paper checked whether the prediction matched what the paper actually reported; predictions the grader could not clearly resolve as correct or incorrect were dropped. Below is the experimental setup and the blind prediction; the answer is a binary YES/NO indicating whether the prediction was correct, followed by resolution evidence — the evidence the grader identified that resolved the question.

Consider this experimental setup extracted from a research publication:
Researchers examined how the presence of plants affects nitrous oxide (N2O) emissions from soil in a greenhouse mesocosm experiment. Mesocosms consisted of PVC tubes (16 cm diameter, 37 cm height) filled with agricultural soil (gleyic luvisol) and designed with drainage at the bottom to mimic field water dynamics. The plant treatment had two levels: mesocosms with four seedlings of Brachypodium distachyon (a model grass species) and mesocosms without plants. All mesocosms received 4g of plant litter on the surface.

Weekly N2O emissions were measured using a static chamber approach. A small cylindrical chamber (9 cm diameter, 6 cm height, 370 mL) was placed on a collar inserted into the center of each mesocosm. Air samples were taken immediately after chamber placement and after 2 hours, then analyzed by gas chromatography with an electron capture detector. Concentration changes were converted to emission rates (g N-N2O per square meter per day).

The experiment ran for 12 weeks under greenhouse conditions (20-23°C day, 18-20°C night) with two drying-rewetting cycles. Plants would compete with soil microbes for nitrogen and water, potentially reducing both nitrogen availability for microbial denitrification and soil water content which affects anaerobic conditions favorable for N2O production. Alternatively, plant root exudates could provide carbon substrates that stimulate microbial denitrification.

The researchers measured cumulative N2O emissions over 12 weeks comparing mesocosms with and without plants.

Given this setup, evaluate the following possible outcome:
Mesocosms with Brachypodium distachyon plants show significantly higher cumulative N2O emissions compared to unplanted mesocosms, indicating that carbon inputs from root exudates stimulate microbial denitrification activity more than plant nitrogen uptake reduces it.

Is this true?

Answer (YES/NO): NO